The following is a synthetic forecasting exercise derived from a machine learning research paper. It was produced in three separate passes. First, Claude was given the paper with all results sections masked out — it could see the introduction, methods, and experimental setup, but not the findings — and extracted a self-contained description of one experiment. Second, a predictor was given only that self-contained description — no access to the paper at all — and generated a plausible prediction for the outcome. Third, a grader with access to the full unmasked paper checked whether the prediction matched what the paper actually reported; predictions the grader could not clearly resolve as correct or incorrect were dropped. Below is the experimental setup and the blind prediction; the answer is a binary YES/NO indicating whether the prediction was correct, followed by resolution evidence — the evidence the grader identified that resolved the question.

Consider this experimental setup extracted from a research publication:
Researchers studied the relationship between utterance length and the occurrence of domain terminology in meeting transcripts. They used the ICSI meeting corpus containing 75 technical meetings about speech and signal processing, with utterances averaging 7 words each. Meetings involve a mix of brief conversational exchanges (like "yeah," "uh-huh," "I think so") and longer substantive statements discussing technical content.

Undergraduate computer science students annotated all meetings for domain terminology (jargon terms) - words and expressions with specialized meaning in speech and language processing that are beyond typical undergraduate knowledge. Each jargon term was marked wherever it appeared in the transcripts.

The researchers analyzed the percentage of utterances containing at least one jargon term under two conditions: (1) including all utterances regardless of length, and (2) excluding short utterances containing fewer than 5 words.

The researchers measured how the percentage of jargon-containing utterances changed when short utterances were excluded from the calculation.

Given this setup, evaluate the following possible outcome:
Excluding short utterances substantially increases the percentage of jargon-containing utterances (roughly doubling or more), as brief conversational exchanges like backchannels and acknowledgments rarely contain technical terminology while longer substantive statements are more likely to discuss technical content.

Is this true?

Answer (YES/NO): YES